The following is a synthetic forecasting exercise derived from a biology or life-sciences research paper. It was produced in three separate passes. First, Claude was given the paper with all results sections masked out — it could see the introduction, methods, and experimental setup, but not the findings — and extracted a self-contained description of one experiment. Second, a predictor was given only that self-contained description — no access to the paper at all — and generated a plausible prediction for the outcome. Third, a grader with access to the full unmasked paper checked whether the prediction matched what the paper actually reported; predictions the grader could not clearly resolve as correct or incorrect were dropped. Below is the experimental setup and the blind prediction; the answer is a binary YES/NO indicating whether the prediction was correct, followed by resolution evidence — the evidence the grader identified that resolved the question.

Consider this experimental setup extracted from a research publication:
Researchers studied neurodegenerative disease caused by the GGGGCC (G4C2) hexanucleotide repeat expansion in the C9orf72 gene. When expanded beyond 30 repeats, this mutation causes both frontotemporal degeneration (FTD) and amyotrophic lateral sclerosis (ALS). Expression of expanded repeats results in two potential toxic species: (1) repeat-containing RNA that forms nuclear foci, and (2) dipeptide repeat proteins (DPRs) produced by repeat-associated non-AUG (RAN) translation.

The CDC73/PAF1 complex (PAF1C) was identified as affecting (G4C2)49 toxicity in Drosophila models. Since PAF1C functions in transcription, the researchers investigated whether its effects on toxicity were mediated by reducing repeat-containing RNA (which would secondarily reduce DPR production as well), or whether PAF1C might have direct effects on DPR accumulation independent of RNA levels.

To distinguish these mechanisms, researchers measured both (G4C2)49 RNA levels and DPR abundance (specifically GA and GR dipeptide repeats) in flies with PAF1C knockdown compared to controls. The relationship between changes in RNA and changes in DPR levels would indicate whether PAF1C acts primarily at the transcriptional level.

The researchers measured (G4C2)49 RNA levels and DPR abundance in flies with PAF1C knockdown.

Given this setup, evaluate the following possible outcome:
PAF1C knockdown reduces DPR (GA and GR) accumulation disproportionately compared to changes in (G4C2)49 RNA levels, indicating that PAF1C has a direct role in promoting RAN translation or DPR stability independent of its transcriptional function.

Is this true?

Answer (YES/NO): NO